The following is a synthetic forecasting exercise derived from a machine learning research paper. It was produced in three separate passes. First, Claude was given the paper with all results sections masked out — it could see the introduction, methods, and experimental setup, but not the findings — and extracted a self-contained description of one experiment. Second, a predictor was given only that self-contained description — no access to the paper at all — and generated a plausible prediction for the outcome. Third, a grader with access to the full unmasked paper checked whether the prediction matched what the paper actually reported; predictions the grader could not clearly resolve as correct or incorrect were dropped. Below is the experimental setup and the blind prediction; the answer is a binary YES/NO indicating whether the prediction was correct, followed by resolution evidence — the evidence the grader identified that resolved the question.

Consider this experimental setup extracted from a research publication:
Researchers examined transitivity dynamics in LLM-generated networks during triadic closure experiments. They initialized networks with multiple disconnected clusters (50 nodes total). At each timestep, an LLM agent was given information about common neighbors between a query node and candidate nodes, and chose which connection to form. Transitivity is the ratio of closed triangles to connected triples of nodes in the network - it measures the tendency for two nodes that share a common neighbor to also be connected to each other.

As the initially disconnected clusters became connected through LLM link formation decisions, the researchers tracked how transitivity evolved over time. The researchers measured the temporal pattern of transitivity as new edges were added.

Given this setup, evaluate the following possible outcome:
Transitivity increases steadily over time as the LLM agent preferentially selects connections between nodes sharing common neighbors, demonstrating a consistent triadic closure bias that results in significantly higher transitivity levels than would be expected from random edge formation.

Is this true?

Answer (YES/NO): NO